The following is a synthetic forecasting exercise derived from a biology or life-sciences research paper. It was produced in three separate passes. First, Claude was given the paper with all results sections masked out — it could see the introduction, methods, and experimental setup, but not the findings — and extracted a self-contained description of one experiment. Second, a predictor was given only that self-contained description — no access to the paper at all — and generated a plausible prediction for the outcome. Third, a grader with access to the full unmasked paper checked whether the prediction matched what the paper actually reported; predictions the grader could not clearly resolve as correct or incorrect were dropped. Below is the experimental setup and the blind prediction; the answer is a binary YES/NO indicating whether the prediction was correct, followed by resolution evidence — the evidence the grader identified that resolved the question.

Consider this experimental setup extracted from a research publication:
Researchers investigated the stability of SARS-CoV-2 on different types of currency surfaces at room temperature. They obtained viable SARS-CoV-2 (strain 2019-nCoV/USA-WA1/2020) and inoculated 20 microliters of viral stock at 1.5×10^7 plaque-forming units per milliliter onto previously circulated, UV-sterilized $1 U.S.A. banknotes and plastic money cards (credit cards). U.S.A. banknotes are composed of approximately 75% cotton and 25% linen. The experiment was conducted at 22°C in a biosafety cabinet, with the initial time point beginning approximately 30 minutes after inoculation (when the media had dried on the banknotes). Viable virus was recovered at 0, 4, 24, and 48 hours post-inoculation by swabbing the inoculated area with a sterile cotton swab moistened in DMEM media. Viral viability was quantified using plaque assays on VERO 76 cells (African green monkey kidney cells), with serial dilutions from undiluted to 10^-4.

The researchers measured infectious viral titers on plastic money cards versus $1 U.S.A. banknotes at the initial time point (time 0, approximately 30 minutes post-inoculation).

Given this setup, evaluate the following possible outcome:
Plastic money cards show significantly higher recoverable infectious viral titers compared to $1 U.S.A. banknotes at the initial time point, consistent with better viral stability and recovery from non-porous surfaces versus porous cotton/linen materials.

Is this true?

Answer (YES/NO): YES